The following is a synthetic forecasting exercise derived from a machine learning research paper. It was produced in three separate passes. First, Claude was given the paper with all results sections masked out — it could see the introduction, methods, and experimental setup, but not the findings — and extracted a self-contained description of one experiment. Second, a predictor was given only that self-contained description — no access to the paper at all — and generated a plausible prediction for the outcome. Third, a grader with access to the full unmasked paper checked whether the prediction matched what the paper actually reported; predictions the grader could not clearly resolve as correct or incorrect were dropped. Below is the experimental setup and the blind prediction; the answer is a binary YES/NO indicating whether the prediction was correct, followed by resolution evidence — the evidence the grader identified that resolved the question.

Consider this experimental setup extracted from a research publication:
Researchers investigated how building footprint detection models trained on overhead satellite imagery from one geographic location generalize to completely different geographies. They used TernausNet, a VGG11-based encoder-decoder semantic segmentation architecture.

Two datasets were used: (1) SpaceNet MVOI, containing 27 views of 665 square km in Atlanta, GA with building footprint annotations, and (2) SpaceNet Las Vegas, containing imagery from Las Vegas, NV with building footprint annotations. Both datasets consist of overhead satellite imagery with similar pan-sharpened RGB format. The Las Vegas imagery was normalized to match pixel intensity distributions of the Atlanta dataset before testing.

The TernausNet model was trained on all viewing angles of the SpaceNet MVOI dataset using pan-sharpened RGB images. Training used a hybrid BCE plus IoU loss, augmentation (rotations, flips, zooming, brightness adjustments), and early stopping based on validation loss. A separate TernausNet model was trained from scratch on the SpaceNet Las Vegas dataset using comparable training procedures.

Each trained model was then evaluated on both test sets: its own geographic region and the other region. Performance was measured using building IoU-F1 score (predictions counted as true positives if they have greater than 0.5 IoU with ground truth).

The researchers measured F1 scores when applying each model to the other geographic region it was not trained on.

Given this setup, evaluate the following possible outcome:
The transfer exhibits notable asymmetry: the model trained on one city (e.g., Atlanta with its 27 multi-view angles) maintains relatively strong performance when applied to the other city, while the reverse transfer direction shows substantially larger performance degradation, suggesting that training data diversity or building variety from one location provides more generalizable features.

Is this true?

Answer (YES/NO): NO